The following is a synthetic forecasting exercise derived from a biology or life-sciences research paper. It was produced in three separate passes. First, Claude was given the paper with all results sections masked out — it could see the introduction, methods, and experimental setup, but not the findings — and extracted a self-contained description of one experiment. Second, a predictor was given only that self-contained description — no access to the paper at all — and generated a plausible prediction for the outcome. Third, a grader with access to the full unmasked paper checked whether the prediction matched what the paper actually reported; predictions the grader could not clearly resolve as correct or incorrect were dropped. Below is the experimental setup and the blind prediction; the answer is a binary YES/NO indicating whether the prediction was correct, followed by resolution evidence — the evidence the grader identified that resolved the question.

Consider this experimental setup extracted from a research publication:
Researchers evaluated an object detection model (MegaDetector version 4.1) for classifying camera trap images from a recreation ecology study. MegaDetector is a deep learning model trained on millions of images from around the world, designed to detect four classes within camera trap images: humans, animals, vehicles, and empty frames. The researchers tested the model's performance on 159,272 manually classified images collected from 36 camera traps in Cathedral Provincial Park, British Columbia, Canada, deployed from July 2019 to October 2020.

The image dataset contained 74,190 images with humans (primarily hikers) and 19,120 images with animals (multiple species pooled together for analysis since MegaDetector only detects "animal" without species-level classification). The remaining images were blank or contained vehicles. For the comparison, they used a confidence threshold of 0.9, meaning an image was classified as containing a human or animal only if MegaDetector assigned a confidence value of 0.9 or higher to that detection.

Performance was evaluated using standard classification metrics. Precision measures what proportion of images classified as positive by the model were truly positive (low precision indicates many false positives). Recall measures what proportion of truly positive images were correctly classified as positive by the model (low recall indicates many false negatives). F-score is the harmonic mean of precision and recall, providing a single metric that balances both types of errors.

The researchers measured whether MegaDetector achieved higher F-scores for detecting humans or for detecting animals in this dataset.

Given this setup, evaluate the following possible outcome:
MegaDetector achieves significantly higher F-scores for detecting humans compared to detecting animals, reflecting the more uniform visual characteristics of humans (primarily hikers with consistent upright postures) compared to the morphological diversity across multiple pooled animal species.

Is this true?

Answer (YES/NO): YES